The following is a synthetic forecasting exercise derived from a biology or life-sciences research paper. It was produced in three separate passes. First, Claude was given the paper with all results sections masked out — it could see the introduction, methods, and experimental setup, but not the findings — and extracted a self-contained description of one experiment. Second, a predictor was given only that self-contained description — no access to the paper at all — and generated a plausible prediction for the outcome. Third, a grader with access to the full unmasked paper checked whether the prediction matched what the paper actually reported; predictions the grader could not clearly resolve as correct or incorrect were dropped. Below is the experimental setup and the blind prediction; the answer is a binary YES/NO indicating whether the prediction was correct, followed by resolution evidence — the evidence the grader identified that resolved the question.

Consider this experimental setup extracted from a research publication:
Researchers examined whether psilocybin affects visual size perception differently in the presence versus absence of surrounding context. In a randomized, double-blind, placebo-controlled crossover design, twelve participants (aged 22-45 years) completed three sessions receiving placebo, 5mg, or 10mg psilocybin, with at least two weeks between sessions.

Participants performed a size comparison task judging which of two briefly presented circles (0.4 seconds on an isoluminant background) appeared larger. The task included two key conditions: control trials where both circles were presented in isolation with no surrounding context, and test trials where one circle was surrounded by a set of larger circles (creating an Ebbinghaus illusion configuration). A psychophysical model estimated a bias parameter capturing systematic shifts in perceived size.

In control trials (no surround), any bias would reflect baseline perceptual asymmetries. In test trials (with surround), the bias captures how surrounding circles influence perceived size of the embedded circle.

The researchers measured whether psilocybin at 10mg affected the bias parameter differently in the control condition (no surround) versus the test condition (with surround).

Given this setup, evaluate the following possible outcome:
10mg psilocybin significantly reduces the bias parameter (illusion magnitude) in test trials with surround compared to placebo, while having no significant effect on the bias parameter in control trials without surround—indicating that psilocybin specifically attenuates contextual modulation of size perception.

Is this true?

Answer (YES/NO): NO